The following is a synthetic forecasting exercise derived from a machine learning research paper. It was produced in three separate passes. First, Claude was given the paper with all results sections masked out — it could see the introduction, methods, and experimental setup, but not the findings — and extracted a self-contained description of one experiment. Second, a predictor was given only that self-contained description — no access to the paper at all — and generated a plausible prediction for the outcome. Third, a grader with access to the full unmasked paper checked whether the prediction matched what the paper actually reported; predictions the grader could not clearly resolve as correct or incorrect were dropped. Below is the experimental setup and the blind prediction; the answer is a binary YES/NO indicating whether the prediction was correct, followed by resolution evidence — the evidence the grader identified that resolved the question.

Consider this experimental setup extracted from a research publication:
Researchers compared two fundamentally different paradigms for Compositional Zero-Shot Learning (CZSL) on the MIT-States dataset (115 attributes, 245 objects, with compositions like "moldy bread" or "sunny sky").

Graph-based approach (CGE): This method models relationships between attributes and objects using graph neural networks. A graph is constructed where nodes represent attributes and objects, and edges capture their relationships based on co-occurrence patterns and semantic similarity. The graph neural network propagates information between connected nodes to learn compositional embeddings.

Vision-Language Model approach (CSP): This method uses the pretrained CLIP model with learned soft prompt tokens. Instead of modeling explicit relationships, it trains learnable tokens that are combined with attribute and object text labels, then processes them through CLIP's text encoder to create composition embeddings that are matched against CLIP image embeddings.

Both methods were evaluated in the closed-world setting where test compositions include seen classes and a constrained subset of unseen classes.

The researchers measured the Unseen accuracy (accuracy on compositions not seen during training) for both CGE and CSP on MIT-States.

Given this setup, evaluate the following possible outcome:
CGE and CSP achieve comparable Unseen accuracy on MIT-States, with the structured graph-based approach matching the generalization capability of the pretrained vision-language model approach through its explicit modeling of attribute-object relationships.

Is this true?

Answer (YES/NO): NO